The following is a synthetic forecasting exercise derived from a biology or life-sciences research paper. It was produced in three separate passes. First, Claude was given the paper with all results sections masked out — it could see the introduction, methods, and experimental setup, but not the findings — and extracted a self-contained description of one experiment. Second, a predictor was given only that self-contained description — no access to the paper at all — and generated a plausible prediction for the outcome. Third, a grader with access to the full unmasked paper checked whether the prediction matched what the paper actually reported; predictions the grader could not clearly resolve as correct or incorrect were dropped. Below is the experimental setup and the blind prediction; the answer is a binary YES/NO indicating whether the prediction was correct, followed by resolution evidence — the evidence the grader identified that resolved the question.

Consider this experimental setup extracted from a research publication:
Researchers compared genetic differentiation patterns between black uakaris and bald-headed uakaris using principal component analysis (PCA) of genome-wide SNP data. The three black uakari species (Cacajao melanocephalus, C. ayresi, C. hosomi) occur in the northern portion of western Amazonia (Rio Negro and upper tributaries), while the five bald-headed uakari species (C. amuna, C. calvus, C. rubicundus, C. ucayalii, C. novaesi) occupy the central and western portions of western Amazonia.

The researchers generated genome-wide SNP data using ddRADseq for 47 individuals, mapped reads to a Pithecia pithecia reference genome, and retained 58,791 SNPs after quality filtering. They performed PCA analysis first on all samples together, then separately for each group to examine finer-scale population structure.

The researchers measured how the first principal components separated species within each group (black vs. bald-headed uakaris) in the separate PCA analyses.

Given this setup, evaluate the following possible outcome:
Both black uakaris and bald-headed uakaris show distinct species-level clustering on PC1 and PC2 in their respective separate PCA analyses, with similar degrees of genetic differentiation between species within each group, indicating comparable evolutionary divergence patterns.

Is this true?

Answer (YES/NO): NO